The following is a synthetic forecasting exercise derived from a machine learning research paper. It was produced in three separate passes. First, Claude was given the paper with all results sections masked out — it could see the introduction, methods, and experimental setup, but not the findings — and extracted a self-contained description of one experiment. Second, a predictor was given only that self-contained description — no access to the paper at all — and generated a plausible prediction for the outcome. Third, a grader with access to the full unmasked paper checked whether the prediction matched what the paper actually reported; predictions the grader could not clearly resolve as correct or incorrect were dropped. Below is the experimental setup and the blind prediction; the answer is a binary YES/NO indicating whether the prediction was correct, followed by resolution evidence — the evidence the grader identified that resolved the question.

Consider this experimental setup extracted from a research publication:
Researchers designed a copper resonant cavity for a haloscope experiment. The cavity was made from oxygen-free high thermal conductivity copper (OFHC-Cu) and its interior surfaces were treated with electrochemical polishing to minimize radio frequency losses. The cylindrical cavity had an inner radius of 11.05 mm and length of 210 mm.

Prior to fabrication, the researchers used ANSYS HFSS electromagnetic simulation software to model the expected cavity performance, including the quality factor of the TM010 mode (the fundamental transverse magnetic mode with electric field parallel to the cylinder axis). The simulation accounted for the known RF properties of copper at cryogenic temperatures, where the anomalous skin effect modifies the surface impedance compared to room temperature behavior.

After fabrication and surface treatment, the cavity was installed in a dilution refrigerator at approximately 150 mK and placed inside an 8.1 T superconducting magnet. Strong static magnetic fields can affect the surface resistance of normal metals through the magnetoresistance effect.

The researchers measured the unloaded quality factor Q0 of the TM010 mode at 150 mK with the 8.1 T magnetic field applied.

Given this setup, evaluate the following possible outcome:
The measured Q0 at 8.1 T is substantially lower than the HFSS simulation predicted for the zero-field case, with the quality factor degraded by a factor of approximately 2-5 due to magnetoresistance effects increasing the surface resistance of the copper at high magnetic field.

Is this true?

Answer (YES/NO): NO